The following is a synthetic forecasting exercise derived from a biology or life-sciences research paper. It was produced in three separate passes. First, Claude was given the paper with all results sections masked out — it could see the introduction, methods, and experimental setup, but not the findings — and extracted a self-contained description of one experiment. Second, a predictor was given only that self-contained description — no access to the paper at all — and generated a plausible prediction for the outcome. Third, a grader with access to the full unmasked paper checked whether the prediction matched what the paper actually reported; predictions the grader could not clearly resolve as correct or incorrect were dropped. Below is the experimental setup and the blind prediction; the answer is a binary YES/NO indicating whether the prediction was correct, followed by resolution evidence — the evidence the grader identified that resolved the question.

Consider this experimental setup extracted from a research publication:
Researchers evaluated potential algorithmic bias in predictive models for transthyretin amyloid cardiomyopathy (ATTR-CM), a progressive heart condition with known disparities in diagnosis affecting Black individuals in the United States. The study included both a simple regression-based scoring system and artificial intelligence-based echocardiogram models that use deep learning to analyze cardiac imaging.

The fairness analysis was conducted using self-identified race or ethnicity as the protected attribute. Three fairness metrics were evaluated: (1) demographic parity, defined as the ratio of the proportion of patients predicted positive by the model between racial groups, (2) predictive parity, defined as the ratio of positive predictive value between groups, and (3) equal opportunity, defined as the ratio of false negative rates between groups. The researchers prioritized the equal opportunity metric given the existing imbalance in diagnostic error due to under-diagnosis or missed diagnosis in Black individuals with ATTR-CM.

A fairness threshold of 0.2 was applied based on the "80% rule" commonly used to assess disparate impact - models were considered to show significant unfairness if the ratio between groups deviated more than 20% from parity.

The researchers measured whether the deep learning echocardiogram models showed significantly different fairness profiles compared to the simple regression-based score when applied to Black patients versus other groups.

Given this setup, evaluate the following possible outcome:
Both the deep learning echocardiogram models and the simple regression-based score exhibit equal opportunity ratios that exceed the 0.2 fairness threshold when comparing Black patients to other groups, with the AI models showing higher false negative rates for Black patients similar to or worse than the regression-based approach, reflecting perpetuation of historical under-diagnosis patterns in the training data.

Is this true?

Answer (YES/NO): NO